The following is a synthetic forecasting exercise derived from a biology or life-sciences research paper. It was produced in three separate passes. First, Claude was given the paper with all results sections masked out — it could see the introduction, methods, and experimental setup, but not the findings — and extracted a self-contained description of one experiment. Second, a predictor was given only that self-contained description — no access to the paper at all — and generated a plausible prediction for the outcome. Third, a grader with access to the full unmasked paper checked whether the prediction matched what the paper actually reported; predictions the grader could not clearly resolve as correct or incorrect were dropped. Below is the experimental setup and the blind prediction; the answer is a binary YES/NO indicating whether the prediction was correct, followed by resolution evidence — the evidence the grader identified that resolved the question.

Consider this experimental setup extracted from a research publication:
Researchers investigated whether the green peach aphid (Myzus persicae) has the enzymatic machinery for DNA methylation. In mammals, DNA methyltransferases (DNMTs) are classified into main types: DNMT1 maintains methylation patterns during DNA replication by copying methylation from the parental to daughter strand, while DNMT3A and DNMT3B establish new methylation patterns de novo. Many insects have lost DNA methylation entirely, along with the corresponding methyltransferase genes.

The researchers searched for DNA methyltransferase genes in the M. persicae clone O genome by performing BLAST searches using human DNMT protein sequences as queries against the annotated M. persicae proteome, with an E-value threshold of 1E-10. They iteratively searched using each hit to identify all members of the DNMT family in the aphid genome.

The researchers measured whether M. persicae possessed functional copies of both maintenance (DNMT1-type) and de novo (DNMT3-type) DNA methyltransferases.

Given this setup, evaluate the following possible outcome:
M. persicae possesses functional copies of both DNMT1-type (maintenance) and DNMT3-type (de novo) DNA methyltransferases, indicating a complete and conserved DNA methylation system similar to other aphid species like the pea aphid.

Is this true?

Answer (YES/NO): YES